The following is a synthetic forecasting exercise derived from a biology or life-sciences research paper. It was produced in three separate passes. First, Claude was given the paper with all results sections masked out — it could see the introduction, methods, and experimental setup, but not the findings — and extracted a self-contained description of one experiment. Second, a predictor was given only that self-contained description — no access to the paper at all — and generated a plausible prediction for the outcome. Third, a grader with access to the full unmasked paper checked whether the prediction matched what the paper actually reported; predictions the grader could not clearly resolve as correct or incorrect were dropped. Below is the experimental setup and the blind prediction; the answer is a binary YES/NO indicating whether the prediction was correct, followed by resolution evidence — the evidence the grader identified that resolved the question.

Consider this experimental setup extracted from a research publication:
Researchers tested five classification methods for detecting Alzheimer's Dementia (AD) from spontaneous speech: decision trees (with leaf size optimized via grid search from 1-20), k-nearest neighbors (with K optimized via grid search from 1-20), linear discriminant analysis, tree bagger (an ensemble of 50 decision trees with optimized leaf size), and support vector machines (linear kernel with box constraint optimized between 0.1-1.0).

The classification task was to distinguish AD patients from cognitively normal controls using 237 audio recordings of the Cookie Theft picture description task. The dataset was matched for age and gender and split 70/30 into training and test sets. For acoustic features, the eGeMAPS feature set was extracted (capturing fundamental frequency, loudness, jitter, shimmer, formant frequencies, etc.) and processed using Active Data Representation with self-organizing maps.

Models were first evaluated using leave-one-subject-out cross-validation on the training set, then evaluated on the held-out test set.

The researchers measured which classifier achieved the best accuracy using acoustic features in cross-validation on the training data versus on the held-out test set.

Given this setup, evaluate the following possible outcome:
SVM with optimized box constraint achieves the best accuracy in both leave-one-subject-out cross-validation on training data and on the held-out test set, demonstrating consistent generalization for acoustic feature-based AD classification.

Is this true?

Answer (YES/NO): NO